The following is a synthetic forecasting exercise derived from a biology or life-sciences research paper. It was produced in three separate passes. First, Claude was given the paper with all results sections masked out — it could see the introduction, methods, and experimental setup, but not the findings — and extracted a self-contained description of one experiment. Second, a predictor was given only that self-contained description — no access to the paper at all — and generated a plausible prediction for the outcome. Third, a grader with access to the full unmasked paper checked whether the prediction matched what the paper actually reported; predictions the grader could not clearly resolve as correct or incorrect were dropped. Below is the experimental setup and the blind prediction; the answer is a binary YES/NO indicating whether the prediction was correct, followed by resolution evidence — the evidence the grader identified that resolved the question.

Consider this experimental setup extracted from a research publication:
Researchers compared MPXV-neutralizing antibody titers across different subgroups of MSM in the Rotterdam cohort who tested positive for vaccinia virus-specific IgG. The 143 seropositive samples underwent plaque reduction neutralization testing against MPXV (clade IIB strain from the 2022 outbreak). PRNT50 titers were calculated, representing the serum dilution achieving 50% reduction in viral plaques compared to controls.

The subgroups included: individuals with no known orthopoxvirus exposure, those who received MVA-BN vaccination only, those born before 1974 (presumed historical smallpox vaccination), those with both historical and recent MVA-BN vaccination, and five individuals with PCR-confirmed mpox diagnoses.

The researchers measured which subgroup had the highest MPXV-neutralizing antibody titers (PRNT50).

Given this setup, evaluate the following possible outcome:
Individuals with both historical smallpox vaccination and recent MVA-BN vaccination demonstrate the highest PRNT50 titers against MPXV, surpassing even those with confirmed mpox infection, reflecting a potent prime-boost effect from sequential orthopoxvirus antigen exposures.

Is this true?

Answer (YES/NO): NO